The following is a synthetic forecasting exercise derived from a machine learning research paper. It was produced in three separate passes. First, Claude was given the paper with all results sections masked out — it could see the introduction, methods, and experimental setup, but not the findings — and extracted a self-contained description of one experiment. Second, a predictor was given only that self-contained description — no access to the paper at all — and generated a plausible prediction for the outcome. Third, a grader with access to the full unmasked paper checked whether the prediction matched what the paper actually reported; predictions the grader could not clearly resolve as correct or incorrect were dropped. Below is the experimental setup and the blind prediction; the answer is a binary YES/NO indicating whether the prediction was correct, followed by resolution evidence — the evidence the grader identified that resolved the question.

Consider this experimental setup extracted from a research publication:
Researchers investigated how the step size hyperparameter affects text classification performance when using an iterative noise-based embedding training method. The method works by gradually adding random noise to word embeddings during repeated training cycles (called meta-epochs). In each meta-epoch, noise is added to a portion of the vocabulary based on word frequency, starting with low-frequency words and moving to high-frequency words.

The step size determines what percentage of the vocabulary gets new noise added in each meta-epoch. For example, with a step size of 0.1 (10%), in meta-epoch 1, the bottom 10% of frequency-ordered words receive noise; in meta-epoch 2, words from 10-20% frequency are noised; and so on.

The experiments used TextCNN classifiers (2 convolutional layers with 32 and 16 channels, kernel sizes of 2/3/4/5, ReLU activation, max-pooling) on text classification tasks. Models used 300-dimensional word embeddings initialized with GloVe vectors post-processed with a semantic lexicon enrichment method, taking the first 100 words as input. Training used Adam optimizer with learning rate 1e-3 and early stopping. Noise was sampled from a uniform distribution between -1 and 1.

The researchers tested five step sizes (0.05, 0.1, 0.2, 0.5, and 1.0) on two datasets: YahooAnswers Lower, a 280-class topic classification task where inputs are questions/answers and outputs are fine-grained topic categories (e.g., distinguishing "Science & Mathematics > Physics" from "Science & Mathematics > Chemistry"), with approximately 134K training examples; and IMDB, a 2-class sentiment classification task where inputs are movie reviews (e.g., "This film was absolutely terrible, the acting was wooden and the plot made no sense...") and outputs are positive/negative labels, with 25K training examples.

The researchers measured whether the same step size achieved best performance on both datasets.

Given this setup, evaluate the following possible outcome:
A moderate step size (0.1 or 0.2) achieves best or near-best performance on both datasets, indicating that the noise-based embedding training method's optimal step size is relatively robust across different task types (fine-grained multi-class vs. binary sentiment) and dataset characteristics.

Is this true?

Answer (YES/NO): NO